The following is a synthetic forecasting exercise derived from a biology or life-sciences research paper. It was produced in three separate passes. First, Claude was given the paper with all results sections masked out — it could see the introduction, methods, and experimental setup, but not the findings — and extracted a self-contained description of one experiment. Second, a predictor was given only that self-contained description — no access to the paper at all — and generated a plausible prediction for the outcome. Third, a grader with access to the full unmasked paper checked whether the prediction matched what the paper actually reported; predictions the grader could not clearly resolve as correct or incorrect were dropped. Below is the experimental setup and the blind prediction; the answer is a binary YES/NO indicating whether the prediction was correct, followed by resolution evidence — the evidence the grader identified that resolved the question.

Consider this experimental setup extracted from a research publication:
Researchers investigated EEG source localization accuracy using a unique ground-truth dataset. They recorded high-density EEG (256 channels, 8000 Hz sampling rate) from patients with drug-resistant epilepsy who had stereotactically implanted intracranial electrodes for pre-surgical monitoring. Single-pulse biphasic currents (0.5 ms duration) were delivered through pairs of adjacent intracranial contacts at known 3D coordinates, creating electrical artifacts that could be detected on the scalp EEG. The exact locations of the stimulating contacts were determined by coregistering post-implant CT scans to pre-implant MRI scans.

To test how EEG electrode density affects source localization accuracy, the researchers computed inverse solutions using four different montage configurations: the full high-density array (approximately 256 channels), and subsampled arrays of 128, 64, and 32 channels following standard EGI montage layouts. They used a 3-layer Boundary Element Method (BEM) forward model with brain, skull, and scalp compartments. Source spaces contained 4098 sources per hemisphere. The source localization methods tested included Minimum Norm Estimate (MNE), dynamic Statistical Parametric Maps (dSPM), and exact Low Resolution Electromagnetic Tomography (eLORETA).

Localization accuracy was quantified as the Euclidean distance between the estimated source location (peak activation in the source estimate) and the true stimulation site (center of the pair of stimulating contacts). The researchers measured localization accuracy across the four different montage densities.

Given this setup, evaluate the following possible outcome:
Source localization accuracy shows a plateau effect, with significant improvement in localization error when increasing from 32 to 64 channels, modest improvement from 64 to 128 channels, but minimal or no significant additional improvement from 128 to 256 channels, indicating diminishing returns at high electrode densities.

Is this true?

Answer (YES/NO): NO